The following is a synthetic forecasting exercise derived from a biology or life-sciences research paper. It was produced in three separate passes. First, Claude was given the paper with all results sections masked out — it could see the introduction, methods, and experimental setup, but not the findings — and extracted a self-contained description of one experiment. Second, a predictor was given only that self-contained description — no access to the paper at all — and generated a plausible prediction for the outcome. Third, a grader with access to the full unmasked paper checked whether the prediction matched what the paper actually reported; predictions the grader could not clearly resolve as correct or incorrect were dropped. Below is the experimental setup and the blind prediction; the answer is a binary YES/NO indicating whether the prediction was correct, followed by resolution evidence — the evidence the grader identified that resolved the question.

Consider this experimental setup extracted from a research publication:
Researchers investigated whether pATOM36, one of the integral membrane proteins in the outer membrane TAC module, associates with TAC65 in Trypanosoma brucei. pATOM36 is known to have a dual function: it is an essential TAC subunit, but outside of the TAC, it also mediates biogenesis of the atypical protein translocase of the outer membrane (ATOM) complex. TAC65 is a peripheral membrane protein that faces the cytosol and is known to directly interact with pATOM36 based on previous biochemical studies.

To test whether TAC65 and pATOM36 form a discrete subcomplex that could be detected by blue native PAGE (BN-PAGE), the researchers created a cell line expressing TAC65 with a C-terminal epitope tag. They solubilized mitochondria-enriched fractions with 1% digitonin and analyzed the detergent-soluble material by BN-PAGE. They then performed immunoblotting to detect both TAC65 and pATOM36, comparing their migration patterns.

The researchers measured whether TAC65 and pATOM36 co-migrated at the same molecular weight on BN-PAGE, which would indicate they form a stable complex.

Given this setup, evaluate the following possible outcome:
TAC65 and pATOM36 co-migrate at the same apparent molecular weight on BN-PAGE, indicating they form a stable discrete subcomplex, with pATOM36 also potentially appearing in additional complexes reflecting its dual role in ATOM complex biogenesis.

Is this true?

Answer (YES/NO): YES